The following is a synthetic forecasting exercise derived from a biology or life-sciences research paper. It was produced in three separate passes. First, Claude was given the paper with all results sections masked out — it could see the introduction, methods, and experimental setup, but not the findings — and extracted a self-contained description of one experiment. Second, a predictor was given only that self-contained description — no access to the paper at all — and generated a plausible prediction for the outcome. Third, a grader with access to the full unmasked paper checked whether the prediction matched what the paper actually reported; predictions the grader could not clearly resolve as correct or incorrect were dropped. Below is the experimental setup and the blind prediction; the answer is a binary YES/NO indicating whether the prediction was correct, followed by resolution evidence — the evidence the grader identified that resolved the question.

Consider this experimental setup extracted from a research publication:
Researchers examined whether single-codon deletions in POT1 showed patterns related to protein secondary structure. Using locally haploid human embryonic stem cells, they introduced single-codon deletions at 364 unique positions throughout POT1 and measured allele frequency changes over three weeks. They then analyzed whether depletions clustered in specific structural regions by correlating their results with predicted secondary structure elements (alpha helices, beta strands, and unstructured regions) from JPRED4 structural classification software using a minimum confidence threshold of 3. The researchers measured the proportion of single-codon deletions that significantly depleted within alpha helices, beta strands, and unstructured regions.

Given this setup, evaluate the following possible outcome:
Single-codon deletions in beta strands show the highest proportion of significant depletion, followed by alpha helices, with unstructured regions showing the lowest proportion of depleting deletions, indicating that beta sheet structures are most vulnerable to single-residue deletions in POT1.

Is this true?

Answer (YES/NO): YES